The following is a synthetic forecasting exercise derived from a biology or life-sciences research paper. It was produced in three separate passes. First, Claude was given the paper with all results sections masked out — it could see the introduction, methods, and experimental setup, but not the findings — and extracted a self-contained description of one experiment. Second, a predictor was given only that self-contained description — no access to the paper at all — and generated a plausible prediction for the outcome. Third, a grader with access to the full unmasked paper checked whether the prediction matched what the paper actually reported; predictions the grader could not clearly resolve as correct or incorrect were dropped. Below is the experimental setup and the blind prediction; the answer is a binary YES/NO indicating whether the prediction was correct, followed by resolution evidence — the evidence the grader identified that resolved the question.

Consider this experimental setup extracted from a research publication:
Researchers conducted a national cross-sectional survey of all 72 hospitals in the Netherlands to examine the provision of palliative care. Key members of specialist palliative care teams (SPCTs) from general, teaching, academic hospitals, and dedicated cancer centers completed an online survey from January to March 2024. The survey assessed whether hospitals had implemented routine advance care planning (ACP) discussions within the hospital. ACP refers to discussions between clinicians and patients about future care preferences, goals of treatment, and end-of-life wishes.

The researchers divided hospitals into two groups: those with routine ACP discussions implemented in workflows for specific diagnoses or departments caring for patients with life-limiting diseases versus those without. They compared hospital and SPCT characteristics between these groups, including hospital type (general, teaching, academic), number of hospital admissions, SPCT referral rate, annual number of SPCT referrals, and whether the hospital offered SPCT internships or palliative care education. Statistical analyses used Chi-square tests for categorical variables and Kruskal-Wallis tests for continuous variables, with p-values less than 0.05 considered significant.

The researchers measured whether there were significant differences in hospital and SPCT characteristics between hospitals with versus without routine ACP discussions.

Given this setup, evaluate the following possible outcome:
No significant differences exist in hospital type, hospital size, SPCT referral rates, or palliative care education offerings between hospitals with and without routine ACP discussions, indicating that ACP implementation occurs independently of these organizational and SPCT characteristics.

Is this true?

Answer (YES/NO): YES